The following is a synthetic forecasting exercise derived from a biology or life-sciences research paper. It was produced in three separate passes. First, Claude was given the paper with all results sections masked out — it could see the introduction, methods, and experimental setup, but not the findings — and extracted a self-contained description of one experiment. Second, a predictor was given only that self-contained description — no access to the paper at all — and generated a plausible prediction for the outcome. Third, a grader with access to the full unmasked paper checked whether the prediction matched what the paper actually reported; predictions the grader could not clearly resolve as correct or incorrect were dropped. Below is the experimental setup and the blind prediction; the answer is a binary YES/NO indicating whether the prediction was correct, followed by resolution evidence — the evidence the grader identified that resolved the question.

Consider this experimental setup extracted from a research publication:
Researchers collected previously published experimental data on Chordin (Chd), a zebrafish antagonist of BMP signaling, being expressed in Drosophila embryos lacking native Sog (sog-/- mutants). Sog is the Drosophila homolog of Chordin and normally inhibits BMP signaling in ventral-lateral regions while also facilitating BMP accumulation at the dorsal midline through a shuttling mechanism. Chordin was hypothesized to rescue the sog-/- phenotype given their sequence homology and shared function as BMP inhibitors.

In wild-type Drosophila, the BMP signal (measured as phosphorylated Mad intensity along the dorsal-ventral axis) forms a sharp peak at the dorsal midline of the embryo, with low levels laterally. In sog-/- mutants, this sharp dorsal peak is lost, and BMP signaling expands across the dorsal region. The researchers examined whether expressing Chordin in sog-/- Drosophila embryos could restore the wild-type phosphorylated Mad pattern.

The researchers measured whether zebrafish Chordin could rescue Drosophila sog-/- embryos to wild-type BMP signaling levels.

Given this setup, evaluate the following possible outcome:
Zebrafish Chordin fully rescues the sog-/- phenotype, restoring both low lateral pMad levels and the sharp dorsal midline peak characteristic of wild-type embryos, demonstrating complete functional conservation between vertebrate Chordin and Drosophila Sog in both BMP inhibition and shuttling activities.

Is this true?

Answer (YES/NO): NO